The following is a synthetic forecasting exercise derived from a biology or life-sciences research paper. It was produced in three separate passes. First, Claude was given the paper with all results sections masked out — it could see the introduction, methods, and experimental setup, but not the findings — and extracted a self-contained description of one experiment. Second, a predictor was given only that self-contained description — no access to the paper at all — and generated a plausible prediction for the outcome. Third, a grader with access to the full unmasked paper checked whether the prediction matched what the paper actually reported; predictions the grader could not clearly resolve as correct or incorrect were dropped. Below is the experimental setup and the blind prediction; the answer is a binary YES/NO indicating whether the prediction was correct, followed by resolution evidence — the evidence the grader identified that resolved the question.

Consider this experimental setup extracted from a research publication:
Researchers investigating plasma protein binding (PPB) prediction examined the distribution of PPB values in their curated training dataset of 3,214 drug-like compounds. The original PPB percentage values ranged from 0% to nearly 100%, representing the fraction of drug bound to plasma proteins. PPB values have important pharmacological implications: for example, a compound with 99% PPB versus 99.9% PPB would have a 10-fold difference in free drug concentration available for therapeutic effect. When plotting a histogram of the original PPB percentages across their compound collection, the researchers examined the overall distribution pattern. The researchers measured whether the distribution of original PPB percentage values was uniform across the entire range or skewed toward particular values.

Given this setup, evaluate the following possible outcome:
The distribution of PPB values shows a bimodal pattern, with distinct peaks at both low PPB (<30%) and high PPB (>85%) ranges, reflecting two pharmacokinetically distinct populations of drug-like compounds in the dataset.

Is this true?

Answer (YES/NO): NO